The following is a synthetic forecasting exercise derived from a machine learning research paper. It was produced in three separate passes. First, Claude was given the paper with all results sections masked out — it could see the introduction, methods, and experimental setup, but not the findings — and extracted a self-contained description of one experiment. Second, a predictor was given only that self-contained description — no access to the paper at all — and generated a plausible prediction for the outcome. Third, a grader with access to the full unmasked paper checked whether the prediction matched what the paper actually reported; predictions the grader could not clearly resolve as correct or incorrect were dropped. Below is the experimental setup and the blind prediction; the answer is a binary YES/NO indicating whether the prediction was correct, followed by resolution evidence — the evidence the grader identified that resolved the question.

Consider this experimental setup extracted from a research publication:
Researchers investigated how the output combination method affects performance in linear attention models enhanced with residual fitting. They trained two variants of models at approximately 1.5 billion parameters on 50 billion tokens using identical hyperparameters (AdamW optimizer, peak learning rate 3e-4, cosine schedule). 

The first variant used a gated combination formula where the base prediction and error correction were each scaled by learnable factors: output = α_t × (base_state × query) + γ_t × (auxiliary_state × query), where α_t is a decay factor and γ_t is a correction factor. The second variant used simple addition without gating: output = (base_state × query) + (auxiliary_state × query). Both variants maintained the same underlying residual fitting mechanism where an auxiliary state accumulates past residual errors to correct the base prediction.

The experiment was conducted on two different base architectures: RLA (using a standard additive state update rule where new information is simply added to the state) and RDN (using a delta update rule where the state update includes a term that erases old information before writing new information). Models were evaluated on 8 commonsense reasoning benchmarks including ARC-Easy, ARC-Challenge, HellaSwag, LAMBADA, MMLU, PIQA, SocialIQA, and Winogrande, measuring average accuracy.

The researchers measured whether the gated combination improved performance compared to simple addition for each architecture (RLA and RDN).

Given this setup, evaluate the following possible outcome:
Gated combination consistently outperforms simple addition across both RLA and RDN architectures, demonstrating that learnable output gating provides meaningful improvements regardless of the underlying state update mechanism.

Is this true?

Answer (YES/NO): NO